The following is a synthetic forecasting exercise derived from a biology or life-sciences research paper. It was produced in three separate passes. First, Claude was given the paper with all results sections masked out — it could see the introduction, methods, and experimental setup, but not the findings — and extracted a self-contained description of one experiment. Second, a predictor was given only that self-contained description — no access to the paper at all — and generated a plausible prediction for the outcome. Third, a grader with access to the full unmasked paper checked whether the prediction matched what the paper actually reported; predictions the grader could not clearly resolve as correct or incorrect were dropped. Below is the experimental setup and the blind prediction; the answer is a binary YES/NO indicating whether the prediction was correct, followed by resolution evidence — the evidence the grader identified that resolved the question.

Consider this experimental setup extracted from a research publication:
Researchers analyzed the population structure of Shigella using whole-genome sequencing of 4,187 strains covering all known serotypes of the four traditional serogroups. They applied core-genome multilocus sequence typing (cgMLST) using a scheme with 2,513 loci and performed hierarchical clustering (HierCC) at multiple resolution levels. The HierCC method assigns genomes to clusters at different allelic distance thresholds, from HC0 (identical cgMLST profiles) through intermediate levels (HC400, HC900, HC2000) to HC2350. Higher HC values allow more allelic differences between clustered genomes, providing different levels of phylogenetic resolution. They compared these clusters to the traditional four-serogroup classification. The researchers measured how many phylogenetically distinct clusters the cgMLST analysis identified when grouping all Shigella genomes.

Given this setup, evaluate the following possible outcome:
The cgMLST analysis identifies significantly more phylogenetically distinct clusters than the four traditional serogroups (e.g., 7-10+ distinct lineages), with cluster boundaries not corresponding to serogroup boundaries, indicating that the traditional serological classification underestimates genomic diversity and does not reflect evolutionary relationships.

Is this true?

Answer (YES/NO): YES